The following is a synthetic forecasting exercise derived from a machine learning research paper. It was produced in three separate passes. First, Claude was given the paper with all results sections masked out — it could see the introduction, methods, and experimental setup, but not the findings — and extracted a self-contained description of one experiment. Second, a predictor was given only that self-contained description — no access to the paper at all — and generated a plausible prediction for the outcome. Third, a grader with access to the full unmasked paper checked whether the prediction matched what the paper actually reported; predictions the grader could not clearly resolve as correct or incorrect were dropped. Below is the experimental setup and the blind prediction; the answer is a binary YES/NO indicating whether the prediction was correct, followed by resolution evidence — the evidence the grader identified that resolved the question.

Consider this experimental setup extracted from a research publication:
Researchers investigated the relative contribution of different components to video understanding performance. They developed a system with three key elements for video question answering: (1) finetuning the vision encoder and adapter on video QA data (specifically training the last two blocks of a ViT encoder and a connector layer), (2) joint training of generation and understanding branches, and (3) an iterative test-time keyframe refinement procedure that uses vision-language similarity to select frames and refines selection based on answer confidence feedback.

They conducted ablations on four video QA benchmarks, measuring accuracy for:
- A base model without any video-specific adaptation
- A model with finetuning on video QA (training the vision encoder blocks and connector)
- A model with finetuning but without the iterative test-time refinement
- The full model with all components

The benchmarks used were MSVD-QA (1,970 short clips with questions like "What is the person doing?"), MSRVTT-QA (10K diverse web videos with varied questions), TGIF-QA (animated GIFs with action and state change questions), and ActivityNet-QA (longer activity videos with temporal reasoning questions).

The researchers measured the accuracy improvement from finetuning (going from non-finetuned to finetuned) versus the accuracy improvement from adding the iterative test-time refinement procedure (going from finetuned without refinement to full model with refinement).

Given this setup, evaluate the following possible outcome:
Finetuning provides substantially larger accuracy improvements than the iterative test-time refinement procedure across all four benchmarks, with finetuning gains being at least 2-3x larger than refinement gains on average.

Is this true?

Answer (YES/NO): NO